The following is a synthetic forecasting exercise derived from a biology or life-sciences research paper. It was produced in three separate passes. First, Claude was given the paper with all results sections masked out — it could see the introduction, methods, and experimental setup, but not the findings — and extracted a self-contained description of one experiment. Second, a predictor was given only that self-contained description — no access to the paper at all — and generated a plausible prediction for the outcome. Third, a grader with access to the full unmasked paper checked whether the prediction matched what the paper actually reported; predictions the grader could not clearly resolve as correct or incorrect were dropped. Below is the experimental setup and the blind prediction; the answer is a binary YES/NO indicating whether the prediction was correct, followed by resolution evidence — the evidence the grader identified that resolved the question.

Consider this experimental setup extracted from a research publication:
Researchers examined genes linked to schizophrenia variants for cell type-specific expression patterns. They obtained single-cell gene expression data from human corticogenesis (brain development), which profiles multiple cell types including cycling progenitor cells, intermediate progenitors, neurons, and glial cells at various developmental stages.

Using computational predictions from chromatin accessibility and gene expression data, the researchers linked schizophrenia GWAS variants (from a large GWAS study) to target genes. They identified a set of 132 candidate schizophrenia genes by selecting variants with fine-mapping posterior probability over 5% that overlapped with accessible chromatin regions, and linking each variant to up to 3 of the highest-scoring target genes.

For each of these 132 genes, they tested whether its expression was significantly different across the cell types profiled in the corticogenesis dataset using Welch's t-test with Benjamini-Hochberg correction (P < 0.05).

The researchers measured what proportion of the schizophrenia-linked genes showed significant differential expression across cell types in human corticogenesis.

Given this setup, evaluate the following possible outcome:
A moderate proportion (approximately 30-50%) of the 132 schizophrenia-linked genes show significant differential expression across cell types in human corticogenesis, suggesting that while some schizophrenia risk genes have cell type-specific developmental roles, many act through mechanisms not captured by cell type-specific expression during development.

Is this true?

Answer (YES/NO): NO